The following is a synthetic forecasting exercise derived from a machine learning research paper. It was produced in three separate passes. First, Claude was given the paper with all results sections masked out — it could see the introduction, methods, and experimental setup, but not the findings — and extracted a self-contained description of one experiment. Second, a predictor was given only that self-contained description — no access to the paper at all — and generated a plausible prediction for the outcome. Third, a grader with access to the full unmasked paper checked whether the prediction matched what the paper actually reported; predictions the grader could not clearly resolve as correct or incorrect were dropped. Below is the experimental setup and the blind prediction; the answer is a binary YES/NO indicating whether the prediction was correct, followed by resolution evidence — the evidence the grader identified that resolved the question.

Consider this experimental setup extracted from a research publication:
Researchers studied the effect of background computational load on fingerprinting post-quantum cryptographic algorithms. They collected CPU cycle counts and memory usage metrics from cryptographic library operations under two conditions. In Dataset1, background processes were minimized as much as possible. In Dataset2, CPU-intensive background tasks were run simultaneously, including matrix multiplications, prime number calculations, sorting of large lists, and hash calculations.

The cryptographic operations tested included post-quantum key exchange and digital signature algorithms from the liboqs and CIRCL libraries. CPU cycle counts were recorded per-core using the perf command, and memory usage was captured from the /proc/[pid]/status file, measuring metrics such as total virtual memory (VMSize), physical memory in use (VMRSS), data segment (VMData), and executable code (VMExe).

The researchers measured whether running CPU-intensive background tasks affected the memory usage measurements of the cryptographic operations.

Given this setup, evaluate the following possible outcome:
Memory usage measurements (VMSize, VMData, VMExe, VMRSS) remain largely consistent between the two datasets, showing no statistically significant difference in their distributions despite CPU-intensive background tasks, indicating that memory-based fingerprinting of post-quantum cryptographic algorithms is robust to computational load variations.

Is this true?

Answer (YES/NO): YES